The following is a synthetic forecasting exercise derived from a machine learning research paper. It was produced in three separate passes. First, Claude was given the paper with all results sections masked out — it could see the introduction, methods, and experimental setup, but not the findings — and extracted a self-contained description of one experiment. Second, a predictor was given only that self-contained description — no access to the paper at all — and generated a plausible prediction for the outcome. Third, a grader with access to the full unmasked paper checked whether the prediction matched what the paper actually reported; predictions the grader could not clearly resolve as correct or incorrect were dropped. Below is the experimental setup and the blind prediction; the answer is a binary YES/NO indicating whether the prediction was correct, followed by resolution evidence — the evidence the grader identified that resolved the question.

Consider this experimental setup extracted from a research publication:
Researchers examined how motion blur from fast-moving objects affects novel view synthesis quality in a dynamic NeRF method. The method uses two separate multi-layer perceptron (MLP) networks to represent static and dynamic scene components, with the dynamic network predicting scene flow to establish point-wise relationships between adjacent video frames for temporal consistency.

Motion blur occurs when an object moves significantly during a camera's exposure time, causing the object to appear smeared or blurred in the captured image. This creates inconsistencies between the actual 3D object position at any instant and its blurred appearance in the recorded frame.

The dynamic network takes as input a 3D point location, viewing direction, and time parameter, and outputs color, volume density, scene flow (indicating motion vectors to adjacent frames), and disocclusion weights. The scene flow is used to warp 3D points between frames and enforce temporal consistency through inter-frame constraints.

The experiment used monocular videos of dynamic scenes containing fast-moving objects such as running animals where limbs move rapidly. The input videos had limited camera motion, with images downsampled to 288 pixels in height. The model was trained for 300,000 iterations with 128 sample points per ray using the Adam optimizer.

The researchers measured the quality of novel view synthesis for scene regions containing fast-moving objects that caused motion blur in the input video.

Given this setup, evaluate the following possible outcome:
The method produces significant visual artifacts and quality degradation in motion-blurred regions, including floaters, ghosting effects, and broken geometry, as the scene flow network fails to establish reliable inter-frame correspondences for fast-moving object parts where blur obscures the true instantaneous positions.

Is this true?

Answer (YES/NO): NO